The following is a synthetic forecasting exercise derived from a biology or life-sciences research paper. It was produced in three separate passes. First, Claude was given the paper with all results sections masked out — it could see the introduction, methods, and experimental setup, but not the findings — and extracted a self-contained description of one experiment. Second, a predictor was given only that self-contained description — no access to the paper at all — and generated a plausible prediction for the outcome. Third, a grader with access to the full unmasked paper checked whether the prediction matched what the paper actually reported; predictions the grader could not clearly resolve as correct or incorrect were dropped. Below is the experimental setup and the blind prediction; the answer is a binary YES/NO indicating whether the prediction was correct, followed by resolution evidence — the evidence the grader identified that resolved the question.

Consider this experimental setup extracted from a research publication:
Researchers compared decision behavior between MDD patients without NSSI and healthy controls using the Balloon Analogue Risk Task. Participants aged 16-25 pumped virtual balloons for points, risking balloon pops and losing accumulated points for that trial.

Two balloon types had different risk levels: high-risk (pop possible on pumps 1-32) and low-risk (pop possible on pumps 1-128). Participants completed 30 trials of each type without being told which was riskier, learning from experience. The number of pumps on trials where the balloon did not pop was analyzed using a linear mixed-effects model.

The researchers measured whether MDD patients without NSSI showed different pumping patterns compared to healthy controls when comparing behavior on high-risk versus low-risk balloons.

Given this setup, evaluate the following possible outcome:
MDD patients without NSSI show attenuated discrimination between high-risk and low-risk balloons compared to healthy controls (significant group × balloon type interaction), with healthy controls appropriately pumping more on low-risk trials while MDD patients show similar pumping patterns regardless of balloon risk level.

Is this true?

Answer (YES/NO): NO